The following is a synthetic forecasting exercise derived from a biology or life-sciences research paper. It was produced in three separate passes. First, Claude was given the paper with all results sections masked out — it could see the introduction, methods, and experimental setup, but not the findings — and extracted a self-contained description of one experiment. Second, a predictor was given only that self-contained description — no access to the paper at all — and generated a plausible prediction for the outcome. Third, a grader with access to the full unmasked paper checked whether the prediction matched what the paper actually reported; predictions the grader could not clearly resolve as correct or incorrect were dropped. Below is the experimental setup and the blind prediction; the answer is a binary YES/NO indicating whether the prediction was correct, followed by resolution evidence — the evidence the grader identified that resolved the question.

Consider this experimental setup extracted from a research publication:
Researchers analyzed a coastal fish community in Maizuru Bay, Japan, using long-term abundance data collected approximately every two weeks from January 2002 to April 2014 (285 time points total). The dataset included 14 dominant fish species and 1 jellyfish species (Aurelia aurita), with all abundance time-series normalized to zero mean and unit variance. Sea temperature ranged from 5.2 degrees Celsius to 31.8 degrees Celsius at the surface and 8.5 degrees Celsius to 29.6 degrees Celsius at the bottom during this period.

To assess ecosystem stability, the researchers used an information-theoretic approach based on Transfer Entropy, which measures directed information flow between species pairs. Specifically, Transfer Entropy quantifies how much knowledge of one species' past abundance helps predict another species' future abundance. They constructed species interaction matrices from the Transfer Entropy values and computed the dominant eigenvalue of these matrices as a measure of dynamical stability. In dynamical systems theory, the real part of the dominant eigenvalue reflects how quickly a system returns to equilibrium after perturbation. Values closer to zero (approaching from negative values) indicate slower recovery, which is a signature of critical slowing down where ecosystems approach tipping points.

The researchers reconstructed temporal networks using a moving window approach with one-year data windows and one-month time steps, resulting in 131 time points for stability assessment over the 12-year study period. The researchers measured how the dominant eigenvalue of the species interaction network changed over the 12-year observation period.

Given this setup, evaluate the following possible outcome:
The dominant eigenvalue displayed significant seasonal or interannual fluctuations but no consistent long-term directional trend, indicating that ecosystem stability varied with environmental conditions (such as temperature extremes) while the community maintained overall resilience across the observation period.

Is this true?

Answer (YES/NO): NO